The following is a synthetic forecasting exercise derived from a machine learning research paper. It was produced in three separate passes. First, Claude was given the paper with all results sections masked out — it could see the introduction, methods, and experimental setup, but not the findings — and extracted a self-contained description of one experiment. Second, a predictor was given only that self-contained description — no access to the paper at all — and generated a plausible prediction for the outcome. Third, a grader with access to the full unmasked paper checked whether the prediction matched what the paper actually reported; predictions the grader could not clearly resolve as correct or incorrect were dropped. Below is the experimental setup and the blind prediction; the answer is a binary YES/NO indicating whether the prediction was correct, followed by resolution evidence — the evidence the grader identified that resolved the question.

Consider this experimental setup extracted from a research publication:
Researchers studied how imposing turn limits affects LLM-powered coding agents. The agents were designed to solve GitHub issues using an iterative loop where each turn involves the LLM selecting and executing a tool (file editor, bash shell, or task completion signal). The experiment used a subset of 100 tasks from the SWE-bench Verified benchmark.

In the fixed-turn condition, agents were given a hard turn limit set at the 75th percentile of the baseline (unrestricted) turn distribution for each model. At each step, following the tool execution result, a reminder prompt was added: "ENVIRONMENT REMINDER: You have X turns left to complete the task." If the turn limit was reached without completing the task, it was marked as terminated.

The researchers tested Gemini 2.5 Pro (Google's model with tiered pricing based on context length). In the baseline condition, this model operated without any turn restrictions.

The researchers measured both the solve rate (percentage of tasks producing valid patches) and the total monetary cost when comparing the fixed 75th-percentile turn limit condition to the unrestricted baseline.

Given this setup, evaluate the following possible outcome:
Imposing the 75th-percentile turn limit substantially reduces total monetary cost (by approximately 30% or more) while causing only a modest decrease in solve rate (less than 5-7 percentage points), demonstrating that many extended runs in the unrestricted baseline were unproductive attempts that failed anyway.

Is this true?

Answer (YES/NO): NO